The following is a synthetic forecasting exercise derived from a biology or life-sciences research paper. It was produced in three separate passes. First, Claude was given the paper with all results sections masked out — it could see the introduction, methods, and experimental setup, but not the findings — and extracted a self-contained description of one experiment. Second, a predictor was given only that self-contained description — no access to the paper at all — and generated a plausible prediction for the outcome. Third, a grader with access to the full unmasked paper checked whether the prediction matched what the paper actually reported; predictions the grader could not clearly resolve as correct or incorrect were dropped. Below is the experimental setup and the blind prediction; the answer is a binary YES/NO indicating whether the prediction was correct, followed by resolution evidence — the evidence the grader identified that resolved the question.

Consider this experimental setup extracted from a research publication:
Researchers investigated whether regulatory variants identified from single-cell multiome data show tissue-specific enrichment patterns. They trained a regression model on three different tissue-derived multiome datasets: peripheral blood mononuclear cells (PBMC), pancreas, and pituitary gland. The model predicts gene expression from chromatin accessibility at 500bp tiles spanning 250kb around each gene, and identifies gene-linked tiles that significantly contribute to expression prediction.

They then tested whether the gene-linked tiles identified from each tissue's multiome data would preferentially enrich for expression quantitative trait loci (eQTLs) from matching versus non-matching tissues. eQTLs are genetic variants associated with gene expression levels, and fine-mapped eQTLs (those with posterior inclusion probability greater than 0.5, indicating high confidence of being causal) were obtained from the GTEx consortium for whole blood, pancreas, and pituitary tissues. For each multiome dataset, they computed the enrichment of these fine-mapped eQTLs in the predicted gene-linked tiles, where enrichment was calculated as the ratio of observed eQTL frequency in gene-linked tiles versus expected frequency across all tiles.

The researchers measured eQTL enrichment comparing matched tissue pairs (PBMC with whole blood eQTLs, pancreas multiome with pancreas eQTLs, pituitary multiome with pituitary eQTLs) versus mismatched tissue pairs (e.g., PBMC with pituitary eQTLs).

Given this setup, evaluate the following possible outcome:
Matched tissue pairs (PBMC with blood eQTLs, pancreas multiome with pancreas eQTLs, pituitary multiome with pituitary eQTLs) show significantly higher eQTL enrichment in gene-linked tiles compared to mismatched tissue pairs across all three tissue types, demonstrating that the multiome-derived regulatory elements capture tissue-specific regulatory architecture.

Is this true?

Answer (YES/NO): YES